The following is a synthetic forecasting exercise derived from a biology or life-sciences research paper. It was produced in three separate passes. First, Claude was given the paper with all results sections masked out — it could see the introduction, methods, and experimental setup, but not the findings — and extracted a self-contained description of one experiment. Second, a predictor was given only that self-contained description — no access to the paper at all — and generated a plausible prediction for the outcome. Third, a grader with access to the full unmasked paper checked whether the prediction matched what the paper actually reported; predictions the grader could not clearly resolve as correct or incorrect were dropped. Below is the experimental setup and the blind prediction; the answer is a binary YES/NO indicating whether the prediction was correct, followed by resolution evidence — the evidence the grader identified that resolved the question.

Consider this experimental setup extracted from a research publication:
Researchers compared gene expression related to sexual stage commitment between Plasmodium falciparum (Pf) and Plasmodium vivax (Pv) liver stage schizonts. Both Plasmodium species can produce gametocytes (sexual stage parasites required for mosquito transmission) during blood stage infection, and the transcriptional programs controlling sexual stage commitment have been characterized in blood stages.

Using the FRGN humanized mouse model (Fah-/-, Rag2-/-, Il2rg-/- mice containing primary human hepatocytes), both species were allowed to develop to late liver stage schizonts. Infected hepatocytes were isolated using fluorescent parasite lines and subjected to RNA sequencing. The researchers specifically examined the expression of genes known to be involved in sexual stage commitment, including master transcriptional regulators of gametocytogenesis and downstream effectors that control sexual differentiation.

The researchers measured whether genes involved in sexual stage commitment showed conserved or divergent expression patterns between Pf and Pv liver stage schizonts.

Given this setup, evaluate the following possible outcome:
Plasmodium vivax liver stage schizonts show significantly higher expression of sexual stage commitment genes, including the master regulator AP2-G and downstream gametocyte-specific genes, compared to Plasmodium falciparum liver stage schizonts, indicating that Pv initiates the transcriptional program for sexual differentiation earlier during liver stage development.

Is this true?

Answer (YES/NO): YES